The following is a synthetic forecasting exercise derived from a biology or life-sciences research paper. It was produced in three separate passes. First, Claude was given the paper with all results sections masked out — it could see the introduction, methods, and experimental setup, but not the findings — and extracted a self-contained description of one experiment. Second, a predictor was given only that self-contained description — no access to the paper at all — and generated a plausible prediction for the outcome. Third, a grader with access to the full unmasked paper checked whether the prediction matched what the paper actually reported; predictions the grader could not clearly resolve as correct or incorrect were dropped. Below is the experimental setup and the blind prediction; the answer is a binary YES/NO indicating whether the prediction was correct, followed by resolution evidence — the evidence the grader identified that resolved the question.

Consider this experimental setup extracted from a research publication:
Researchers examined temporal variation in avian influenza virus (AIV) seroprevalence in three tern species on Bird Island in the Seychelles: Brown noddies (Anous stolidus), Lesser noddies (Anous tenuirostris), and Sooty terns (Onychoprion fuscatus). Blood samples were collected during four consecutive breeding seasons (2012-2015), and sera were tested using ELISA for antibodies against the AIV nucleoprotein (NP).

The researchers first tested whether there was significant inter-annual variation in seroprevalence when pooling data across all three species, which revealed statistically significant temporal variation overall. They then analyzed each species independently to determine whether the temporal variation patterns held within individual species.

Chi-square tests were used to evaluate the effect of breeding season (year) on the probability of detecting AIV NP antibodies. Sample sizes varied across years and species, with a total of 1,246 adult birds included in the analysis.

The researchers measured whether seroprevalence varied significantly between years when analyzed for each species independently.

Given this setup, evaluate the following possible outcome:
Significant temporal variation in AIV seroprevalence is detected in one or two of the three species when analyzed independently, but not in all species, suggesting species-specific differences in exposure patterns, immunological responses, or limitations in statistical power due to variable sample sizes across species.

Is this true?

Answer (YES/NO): NO